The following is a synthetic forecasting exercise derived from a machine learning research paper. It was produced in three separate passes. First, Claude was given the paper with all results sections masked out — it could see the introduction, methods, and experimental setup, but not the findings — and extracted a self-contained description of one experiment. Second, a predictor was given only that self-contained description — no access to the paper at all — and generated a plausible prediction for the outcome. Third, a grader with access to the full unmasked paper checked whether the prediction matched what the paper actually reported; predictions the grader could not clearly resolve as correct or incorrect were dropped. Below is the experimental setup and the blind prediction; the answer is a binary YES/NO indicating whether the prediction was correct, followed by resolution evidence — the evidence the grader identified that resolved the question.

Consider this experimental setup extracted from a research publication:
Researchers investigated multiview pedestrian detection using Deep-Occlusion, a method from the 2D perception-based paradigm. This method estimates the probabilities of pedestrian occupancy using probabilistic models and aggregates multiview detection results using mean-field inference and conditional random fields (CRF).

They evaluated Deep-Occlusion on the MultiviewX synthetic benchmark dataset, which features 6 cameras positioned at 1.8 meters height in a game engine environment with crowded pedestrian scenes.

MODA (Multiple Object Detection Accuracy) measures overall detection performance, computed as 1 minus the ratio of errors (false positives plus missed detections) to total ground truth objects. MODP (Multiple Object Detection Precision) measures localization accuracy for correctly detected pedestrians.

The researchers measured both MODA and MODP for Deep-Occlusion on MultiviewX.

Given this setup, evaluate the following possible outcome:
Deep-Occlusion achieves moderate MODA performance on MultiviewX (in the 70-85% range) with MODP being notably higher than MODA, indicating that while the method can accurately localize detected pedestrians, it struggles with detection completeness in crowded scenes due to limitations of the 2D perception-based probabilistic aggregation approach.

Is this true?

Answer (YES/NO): NO